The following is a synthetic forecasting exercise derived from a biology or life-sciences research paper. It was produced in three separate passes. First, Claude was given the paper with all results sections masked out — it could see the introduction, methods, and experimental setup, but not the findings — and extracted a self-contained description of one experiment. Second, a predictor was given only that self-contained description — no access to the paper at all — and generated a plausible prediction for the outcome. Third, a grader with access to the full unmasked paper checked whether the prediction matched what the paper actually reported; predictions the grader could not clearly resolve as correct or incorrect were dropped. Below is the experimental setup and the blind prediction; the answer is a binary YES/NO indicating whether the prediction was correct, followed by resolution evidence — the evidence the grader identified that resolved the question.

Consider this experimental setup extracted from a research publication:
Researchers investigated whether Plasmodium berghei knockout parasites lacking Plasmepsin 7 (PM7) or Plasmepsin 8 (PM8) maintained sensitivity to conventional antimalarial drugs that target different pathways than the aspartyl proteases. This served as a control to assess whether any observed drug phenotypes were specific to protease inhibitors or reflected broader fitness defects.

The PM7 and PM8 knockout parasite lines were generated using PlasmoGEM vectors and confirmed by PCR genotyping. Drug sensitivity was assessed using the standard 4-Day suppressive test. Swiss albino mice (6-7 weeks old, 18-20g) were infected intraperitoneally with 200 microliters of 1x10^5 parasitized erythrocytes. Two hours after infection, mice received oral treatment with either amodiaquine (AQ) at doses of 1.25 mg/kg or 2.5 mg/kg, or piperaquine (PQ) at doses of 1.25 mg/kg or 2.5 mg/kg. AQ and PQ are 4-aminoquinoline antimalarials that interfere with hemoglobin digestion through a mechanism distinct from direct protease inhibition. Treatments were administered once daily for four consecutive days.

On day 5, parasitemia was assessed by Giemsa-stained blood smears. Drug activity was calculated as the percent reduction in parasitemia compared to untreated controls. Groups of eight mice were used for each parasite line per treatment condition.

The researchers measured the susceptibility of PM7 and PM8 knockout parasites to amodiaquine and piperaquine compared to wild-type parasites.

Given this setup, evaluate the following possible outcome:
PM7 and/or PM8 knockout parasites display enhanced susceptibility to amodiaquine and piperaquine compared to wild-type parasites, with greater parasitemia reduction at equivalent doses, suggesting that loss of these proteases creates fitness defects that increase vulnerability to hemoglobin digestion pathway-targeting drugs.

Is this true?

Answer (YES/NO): NO